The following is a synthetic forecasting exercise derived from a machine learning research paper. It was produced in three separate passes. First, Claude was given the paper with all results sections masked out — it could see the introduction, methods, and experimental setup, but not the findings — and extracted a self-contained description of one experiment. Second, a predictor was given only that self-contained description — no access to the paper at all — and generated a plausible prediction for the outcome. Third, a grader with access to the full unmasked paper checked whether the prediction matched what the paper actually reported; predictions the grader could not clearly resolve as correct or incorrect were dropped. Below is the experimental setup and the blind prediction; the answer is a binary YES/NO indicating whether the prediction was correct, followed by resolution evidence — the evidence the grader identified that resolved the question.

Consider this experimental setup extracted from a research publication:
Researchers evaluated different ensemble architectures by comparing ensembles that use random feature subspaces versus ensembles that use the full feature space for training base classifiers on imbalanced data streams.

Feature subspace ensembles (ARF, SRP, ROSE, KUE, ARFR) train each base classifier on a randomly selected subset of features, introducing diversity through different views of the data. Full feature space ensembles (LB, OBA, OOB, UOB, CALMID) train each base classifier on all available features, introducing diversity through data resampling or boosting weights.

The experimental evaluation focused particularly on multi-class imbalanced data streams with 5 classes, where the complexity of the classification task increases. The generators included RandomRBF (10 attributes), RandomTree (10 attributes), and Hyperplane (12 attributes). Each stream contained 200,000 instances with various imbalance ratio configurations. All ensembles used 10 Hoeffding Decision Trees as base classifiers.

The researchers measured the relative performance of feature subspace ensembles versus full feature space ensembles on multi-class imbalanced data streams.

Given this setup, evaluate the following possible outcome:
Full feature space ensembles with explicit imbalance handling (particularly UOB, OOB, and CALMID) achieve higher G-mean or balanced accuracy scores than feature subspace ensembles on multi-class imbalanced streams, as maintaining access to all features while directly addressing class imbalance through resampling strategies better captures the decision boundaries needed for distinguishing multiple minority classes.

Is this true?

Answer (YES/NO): NO